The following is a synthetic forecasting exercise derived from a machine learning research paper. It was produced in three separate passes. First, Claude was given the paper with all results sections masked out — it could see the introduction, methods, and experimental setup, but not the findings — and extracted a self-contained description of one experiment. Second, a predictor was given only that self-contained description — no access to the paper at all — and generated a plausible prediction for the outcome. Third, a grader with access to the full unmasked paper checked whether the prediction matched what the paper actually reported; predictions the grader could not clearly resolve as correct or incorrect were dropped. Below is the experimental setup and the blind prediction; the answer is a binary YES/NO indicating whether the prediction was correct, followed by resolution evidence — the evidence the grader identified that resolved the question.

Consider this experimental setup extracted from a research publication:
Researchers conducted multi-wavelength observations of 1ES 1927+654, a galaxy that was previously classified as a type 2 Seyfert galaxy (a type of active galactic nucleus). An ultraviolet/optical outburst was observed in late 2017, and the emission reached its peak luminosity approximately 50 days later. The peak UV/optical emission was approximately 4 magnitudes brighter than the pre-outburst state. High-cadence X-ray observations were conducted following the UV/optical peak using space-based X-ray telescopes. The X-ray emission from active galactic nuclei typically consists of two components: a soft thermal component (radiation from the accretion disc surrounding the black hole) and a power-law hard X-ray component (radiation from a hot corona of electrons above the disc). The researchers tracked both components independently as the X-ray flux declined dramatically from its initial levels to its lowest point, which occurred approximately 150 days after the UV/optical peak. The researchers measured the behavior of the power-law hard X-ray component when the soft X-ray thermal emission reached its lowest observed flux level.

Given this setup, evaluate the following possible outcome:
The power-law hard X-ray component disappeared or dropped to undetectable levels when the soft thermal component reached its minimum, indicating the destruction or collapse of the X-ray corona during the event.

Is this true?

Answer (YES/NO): YES